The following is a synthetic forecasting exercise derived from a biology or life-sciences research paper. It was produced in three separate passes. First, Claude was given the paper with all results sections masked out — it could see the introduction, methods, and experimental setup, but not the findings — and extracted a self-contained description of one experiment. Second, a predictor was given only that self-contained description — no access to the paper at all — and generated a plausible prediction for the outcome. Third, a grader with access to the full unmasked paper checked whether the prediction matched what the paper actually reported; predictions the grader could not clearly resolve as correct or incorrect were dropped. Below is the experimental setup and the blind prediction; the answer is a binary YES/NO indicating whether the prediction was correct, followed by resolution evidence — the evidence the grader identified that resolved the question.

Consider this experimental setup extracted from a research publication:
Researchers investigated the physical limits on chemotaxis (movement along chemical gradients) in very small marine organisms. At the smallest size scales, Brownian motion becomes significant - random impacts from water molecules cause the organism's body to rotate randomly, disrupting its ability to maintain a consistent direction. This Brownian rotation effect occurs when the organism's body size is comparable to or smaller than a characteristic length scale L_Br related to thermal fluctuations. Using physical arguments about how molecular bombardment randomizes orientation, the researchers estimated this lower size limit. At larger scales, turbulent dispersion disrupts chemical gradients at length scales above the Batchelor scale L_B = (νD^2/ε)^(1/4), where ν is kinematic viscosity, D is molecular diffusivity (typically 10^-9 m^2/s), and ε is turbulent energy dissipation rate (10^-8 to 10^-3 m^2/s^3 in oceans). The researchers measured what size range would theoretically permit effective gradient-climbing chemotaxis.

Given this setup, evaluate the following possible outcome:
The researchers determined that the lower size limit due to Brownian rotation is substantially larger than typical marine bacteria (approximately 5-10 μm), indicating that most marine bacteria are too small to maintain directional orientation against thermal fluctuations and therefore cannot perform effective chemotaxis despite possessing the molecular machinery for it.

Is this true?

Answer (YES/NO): NO